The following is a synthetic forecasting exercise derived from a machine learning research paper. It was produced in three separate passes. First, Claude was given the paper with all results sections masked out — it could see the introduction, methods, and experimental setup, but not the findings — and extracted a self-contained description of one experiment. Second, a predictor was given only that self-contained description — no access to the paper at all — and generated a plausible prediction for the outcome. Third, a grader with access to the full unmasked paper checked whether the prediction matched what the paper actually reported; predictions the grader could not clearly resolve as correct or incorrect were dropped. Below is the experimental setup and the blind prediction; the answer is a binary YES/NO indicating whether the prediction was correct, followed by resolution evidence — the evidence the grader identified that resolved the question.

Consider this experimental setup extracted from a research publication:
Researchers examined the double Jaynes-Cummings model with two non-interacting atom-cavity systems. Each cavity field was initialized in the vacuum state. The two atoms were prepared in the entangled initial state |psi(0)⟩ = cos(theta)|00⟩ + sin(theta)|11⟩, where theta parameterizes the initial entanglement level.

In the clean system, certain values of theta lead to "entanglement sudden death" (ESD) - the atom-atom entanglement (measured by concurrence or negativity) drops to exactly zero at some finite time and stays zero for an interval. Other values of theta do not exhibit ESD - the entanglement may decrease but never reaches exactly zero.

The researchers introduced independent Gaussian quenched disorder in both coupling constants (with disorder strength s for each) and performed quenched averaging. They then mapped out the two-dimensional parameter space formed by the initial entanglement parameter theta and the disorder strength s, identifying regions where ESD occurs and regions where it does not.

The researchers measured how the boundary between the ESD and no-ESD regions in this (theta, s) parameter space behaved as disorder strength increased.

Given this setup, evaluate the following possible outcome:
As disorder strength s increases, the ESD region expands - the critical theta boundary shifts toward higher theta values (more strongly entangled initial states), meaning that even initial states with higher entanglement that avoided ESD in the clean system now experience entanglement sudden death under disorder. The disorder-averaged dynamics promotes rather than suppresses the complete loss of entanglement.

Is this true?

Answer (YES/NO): NO